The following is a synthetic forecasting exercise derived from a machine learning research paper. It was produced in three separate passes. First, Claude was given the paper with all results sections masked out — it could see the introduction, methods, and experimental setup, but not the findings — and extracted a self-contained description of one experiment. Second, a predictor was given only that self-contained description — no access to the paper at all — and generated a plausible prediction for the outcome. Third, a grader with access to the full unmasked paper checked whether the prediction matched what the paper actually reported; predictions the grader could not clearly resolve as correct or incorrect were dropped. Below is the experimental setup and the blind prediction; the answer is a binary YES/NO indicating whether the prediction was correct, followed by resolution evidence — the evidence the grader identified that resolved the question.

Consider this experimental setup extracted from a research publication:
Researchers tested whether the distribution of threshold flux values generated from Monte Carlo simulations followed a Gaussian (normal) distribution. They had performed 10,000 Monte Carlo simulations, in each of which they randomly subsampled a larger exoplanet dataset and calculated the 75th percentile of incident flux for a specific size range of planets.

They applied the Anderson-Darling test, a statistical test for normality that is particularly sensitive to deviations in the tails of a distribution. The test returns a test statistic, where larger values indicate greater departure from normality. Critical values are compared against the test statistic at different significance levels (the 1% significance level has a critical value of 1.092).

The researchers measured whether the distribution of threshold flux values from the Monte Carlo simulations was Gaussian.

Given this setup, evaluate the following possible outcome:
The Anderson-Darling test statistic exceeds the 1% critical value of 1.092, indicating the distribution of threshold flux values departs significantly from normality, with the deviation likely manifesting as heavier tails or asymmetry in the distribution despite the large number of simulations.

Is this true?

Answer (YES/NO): YES